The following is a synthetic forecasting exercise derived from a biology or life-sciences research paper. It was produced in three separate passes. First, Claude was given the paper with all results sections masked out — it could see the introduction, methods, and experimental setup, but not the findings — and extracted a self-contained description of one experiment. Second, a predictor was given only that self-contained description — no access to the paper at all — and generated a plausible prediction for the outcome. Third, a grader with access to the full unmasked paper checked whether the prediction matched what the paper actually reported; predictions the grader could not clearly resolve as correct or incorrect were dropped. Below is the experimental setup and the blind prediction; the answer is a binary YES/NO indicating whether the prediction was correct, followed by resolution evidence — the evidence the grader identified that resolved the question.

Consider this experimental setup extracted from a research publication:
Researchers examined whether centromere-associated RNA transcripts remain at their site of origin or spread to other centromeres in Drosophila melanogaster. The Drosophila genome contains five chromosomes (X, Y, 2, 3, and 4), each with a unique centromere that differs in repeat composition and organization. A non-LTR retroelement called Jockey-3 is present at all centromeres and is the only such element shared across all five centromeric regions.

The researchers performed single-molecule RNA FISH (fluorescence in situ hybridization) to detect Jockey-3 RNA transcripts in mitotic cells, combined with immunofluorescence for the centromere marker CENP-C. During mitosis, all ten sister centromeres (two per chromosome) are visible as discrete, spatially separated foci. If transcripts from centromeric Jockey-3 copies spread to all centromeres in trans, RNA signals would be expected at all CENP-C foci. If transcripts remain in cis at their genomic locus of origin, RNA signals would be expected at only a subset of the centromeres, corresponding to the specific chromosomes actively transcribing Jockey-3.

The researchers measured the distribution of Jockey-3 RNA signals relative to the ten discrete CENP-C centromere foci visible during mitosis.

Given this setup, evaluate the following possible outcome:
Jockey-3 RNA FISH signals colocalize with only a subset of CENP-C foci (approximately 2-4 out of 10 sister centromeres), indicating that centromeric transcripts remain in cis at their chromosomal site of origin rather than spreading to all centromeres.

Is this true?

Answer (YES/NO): NO